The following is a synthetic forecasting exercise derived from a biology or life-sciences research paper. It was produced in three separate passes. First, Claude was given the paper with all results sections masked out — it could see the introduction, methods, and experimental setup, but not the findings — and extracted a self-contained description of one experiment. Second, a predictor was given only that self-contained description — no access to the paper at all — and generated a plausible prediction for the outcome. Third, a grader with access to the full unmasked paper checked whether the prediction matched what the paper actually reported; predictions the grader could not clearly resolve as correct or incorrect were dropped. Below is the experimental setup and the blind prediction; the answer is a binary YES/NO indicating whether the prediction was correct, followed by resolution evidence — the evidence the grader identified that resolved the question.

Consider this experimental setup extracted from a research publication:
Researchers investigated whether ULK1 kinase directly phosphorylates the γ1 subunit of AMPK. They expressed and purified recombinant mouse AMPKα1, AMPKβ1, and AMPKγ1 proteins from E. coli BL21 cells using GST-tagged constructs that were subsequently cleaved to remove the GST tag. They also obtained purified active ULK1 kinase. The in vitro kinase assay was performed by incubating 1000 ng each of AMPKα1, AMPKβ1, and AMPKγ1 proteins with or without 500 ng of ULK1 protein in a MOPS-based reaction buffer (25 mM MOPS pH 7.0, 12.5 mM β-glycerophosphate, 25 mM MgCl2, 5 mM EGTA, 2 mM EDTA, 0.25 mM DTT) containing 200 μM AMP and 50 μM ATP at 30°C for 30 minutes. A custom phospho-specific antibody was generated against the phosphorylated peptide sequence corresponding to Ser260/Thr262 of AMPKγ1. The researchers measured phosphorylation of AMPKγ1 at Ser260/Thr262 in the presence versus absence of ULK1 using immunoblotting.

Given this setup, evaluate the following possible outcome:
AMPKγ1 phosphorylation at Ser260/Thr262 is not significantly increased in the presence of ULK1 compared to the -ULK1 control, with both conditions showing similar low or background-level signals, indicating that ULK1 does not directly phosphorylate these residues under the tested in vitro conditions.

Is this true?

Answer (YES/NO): NO